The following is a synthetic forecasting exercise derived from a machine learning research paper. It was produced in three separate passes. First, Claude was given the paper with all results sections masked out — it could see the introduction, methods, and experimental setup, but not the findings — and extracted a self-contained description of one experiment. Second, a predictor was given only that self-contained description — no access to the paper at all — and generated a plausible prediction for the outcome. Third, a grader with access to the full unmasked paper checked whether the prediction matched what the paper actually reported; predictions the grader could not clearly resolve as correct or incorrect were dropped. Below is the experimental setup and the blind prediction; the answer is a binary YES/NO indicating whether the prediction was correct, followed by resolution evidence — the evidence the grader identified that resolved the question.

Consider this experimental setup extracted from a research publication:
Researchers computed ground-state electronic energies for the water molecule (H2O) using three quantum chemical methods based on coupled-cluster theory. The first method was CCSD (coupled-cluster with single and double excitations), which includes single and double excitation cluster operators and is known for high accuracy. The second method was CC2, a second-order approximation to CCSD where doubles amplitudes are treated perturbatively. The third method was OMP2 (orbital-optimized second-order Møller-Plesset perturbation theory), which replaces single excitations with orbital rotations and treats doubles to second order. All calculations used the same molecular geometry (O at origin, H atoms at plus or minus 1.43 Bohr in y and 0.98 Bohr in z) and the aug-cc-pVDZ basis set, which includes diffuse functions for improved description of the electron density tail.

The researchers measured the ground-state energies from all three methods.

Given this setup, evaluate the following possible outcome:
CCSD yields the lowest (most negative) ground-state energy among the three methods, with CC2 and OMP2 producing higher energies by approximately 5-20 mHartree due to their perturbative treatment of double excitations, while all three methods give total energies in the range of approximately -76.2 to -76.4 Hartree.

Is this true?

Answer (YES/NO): YES